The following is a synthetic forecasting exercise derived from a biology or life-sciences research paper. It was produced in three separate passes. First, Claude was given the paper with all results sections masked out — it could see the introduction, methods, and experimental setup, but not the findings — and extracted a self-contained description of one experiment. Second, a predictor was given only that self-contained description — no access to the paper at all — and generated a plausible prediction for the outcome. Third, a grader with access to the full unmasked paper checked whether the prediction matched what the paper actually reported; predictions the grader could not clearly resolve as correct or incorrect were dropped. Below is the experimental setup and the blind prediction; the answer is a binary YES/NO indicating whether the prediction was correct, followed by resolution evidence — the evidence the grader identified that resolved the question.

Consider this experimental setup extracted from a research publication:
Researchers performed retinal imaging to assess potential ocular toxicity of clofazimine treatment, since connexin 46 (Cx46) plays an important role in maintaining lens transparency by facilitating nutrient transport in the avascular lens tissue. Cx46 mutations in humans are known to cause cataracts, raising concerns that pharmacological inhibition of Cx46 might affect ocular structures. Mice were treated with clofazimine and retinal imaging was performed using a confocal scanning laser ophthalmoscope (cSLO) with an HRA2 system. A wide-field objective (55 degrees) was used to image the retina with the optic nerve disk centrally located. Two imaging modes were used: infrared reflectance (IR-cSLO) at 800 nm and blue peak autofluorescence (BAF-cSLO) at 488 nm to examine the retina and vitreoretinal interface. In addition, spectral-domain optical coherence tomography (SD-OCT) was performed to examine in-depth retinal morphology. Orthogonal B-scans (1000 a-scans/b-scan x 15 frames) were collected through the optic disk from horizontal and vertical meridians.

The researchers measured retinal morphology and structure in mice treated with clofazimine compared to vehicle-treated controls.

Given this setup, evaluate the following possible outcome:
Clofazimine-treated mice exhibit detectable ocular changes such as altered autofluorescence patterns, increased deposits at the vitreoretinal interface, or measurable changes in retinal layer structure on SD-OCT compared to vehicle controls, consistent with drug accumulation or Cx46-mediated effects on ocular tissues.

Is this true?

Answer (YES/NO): NO